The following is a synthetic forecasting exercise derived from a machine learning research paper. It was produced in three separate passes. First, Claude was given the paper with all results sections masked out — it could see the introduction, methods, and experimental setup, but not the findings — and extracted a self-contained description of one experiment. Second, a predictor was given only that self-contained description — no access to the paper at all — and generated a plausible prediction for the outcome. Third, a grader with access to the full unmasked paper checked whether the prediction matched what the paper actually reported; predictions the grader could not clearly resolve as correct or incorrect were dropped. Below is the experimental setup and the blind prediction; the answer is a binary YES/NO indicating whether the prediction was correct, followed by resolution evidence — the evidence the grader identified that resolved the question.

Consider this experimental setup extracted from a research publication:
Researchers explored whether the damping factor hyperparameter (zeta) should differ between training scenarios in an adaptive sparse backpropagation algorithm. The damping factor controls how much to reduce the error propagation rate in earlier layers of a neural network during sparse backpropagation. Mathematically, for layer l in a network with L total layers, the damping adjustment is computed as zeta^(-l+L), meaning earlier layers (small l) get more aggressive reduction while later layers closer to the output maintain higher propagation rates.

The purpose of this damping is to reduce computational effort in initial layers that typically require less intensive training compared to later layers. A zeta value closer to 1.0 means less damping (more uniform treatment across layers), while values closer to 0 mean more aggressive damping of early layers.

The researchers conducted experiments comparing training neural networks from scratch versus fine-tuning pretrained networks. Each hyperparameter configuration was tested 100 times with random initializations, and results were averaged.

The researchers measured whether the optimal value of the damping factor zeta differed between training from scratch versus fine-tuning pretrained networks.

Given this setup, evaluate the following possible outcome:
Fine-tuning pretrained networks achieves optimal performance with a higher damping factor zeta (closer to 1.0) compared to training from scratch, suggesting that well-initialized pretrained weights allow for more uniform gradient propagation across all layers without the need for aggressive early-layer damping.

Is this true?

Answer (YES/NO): NO